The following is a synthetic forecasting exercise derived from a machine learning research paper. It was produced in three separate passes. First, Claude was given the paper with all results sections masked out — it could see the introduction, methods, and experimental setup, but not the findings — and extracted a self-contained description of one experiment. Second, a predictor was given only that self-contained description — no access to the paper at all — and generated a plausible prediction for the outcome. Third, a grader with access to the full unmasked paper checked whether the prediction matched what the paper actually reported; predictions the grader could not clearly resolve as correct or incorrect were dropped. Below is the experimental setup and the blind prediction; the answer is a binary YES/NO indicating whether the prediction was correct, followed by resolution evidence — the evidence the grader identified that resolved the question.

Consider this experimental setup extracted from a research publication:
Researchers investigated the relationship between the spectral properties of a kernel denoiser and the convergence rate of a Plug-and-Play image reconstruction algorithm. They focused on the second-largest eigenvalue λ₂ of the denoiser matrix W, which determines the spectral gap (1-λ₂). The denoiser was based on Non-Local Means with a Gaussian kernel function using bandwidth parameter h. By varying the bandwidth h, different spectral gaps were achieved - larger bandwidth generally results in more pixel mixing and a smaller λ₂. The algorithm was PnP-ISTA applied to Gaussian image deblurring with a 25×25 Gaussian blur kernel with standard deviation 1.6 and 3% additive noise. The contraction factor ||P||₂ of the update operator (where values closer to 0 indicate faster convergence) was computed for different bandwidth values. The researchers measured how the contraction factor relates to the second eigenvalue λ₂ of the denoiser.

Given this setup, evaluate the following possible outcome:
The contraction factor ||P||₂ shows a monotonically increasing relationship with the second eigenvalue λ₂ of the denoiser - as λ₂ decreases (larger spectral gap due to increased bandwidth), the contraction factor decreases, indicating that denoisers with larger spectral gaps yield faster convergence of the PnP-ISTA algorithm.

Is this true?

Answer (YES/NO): YES